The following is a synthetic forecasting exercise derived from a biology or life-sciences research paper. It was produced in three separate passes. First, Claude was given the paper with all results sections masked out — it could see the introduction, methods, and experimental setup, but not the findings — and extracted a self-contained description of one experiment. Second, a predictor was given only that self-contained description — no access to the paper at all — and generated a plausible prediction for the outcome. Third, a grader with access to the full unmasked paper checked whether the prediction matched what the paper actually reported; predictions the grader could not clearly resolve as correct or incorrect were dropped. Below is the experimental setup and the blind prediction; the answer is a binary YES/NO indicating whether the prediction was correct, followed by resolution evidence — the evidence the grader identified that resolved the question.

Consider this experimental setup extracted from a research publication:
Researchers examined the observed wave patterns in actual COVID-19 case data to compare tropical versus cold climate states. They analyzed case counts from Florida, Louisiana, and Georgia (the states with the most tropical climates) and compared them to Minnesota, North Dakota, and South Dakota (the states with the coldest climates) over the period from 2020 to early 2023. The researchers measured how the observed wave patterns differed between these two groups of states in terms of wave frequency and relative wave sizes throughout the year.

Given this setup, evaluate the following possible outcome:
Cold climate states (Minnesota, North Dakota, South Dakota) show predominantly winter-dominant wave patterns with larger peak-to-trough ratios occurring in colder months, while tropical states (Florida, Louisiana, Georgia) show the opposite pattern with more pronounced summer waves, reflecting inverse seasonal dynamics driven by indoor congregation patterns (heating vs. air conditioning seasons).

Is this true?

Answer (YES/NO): NO